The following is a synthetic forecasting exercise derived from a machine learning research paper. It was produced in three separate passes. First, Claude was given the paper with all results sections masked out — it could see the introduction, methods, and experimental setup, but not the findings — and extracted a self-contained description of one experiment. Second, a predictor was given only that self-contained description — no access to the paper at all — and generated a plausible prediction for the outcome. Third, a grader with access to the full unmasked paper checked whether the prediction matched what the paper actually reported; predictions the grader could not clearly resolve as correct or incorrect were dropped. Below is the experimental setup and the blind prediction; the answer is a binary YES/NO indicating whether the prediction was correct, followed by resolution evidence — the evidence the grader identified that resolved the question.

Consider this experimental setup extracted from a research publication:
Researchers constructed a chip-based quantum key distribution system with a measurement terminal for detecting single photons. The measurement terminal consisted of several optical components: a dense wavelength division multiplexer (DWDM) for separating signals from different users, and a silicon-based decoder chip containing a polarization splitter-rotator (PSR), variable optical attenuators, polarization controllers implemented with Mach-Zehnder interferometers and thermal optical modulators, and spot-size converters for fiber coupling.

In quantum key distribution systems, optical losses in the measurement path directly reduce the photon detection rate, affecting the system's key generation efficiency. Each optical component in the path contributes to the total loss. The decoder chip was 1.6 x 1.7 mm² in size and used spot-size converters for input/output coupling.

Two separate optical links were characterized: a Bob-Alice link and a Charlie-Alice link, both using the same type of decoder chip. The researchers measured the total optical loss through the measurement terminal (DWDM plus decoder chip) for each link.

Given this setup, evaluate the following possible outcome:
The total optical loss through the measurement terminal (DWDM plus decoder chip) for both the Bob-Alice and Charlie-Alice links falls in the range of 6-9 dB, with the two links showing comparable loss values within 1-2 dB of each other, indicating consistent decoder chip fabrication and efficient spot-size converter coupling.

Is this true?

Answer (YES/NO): YES